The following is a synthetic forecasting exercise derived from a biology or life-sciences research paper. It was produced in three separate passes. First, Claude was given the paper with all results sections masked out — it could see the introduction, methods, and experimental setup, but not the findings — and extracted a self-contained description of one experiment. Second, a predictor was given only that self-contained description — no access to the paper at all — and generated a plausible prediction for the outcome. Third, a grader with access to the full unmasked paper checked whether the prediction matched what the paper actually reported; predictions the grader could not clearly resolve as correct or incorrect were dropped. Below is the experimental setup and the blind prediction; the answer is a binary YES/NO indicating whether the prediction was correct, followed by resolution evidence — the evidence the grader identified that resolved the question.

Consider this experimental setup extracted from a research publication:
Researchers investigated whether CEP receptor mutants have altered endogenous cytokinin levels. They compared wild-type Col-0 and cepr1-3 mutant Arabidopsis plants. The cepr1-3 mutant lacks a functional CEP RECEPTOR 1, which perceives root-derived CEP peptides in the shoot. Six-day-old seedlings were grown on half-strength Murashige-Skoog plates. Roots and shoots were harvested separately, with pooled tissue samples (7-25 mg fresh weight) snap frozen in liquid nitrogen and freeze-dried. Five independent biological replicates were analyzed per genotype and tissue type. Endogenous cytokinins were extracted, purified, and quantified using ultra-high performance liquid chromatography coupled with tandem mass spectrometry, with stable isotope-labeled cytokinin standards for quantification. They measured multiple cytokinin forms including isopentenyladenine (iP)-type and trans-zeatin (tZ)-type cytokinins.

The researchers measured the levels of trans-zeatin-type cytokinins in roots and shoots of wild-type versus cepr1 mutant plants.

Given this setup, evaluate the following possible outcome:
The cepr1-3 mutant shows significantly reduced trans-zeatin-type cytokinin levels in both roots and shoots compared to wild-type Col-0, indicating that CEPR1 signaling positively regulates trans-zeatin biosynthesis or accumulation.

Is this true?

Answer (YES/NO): NO